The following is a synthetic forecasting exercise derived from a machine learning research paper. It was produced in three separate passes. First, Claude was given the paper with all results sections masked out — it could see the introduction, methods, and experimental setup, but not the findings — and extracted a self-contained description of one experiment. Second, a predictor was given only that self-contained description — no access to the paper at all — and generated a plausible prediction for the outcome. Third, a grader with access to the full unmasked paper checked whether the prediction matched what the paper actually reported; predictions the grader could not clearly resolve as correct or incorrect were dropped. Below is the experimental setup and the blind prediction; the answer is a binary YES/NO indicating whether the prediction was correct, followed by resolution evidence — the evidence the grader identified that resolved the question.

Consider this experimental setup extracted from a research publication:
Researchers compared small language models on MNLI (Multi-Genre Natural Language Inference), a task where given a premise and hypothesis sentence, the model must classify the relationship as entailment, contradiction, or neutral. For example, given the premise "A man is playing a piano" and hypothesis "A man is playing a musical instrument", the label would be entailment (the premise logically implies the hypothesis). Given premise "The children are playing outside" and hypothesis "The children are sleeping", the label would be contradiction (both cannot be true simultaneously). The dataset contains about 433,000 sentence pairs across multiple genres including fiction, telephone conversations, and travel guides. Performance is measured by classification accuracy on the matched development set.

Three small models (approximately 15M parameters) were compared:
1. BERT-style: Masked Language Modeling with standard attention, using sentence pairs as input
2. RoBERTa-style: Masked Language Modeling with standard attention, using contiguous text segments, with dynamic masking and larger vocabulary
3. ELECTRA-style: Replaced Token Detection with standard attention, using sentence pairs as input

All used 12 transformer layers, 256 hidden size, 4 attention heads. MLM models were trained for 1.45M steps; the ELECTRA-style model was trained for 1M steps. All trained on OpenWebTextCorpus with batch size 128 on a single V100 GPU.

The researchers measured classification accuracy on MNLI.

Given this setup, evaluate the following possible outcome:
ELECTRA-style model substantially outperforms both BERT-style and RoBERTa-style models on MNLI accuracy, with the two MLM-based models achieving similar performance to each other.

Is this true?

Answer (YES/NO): NO